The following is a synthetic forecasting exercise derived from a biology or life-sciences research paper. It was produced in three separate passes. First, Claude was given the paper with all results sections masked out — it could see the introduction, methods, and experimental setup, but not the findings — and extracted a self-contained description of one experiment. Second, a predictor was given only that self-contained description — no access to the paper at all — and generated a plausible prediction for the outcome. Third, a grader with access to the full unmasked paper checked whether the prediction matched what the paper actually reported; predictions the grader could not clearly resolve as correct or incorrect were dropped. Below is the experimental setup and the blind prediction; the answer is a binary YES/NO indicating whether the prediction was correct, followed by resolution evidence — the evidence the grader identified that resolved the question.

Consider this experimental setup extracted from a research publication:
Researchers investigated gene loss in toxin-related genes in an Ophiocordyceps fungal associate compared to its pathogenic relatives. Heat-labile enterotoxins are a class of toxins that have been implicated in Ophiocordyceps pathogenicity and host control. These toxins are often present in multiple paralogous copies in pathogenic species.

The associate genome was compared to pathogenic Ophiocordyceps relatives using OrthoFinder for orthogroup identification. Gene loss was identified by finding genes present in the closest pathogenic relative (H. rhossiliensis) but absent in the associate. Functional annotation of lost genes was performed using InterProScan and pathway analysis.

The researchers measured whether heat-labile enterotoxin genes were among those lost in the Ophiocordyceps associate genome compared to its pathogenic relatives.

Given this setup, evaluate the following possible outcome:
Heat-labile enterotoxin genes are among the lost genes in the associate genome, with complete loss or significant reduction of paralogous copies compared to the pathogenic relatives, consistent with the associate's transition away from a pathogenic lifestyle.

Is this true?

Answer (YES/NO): YES